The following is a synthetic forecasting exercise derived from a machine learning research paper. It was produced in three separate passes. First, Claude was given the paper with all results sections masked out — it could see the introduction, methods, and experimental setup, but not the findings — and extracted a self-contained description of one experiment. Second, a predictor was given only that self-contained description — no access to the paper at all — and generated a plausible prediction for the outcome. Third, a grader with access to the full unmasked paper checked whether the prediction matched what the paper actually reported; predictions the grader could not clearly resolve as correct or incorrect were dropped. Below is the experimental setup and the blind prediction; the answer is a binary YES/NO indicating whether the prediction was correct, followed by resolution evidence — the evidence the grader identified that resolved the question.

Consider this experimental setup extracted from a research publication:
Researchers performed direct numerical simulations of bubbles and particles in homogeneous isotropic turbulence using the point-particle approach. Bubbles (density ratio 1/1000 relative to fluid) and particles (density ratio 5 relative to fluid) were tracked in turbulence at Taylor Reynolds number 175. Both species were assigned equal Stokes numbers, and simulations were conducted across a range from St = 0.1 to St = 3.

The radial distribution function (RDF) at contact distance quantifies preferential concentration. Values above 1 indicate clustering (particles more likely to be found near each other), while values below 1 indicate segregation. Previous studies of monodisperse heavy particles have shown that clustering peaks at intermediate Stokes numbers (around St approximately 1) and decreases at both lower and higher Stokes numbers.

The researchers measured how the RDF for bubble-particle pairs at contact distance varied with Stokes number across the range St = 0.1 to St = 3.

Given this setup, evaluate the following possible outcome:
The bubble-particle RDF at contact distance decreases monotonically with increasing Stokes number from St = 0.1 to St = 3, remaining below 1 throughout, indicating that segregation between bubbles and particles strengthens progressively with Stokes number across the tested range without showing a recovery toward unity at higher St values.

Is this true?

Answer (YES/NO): NO